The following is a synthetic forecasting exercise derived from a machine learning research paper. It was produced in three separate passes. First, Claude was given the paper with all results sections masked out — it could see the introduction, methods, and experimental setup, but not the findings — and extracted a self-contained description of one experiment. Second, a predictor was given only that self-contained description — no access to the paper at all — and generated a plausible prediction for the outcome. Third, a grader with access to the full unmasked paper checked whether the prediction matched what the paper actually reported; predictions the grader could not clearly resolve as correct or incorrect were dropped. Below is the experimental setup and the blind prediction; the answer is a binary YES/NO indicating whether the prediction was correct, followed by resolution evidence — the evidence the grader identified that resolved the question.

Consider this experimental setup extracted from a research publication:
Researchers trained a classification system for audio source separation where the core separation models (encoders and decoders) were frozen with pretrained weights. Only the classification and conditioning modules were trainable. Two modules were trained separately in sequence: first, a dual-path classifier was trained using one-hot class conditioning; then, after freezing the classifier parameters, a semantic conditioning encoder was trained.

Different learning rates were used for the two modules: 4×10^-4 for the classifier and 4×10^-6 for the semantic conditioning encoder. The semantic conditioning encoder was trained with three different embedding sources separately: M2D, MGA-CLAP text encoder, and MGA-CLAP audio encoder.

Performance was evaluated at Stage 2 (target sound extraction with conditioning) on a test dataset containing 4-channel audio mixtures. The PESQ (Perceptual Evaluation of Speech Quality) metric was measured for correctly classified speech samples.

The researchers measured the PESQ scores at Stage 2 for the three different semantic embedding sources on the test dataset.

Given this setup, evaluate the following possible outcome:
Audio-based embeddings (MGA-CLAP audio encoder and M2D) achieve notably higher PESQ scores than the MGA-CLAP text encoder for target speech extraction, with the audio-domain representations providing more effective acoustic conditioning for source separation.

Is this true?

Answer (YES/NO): NO